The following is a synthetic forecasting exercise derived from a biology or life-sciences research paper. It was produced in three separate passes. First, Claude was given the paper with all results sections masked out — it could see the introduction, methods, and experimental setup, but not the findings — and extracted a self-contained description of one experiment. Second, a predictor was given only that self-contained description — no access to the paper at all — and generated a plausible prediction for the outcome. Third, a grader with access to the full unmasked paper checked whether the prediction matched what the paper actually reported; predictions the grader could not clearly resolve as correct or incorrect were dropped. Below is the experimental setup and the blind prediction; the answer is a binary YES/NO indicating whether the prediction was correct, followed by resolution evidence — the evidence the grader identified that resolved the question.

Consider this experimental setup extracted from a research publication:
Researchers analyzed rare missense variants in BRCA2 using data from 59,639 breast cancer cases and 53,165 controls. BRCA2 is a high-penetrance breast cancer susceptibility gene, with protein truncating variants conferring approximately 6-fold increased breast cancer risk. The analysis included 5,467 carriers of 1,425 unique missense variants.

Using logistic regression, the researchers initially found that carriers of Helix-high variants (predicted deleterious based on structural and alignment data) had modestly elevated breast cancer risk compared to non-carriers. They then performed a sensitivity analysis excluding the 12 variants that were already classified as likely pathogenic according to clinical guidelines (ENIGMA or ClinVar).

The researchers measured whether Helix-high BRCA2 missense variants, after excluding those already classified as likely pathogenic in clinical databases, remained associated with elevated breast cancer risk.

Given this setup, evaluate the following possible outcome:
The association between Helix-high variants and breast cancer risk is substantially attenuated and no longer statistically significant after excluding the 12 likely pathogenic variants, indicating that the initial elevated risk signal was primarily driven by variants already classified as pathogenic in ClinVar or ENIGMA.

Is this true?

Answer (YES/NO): YES